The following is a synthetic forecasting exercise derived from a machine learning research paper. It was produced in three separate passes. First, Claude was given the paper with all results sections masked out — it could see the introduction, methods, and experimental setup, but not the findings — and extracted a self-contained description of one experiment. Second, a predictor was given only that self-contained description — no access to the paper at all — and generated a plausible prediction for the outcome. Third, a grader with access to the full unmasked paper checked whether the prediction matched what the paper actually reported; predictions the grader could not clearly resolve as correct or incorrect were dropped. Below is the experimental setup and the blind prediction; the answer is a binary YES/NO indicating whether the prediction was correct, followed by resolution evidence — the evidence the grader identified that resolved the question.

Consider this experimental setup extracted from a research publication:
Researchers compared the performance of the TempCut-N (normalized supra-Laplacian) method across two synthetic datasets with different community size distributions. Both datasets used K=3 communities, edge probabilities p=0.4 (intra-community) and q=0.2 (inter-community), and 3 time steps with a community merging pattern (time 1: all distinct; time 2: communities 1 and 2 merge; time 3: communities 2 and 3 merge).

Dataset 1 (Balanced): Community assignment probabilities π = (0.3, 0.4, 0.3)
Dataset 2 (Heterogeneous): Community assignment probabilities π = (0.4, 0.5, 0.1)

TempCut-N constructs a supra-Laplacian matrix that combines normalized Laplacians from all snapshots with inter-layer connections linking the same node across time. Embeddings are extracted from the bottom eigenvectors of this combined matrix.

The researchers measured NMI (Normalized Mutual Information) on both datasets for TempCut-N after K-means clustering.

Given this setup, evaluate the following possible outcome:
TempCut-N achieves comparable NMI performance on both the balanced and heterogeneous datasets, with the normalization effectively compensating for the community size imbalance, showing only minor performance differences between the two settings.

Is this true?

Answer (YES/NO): NO